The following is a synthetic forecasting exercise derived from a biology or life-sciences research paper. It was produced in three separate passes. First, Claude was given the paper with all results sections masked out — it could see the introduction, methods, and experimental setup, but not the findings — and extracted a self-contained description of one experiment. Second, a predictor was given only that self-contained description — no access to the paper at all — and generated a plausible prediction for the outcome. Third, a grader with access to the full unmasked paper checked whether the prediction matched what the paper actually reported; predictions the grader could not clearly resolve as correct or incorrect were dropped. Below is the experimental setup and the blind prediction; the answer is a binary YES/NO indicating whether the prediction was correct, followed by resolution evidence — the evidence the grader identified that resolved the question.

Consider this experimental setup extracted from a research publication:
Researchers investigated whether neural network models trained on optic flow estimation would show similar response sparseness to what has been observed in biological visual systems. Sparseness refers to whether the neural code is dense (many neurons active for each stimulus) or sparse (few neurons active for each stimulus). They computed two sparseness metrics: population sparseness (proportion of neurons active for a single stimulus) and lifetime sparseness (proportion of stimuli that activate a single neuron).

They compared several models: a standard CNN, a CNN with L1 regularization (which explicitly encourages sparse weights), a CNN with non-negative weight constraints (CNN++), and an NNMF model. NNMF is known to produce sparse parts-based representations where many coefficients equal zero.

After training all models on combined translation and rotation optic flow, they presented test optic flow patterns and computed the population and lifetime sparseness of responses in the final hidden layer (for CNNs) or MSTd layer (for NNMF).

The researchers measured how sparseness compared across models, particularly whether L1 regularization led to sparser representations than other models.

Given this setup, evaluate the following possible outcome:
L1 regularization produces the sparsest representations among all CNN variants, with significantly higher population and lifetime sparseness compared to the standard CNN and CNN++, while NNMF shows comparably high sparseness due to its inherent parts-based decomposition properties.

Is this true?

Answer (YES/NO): NO